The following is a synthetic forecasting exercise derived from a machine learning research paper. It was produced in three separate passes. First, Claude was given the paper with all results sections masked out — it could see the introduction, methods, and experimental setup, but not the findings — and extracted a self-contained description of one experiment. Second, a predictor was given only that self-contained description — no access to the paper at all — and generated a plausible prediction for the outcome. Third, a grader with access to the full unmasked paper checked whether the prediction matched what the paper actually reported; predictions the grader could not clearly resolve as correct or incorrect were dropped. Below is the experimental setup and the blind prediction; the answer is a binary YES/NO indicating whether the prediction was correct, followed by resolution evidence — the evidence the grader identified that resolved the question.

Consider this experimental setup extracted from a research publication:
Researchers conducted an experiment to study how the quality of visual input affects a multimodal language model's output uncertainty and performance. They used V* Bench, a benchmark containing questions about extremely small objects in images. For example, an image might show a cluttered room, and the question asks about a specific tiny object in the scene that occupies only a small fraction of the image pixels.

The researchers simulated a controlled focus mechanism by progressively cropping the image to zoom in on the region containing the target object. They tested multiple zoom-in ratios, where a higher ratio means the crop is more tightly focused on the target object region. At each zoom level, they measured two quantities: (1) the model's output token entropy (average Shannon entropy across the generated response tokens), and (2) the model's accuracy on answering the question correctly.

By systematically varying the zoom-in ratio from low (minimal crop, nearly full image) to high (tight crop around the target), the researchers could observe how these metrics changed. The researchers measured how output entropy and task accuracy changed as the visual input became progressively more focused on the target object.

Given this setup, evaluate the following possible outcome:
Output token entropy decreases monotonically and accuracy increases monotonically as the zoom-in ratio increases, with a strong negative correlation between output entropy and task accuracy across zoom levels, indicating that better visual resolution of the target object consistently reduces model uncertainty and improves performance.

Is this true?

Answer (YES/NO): YES